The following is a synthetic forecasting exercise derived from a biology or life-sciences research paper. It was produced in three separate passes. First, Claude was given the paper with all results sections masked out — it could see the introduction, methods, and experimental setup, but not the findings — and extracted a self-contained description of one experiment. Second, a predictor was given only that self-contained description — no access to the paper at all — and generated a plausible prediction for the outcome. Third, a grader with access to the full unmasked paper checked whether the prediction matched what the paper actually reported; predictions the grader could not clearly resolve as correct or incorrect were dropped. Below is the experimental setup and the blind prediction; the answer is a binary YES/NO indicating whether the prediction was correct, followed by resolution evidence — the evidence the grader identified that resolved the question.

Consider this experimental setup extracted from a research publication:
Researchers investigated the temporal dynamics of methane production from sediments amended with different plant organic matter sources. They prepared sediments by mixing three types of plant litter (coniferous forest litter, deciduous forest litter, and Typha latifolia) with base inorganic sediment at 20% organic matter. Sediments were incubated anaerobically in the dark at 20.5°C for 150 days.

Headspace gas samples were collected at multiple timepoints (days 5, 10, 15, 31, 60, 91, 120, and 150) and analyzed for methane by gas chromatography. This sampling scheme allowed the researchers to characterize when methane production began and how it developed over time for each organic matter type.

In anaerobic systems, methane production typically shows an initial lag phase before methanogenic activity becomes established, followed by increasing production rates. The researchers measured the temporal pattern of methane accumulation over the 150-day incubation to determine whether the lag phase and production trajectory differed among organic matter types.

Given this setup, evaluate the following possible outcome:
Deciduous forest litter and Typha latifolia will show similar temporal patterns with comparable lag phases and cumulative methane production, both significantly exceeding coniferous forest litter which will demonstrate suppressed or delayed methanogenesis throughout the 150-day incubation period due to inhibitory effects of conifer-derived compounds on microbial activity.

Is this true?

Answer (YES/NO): NO